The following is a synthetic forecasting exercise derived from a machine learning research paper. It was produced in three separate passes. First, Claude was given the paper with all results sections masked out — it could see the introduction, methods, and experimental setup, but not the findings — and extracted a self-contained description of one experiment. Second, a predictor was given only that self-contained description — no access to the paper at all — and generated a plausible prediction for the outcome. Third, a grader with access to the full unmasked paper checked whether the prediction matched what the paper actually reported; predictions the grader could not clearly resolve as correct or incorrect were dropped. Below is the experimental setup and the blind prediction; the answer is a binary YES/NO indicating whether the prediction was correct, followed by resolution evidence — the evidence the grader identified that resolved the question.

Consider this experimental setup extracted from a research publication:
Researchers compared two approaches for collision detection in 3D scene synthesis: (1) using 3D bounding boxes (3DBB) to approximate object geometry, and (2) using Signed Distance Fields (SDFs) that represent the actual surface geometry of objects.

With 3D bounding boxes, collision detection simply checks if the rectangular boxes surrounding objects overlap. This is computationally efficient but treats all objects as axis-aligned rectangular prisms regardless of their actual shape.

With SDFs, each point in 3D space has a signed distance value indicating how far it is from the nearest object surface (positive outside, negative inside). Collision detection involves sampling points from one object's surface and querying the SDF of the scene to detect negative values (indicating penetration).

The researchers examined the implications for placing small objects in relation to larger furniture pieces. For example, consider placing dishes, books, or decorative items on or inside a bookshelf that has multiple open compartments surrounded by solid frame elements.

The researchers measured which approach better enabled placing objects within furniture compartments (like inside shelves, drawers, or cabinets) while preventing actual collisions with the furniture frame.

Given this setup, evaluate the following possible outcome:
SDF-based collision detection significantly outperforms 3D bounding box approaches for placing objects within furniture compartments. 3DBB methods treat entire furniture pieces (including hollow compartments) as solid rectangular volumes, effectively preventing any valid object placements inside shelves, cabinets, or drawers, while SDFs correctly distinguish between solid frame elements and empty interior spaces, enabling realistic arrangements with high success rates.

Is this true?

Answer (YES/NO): YES